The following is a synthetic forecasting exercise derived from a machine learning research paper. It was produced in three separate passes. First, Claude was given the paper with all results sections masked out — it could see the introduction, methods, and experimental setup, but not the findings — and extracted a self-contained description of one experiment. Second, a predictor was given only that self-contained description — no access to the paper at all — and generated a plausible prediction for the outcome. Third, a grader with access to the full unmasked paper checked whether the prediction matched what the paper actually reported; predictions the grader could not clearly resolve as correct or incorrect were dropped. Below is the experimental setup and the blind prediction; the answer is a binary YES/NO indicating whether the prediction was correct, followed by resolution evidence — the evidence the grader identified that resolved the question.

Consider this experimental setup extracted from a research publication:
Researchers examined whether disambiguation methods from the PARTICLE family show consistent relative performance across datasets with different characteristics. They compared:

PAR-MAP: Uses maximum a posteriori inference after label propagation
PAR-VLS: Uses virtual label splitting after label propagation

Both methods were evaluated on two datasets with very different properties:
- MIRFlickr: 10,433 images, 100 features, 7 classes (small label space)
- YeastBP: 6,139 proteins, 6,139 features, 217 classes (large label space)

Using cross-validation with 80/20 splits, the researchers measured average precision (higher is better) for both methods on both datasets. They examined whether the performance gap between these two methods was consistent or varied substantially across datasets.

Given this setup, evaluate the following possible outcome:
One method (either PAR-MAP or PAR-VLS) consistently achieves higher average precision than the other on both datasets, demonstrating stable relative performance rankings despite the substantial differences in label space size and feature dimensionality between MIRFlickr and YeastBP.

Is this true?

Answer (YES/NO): YES